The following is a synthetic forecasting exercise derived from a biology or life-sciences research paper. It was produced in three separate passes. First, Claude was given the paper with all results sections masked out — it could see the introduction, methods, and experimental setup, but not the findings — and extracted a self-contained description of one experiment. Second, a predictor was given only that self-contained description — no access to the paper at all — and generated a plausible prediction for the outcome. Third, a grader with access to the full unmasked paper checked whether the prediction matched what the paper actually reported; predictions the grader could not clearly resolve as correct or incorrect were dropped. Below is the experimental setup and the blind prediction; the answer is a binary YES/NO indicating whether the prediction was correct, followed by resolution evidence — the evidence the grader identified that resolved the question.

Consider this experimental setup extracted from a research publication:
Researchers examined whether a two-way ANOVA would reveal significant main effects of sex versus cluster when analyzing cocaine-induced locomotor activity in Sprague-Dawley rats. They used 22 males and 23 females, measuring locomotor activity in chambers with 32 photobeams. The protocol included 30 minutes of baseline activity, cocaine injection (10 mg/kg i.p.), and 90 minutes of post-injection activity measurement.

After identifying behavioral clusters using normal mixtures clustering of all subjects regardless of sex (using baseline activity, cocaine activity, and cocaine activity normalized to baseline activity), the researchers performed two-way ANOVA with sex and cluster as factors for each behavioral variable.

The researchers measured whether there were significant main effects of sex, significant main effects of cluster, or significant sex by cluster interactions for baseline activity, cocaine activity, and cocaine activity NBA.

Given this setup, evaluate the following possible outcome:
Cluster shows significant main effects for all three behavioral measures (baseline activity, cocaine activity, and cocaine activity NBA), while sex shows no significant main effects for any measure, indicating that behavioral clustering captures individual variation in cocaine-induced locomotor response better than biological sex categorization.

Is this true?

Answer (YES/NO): NO